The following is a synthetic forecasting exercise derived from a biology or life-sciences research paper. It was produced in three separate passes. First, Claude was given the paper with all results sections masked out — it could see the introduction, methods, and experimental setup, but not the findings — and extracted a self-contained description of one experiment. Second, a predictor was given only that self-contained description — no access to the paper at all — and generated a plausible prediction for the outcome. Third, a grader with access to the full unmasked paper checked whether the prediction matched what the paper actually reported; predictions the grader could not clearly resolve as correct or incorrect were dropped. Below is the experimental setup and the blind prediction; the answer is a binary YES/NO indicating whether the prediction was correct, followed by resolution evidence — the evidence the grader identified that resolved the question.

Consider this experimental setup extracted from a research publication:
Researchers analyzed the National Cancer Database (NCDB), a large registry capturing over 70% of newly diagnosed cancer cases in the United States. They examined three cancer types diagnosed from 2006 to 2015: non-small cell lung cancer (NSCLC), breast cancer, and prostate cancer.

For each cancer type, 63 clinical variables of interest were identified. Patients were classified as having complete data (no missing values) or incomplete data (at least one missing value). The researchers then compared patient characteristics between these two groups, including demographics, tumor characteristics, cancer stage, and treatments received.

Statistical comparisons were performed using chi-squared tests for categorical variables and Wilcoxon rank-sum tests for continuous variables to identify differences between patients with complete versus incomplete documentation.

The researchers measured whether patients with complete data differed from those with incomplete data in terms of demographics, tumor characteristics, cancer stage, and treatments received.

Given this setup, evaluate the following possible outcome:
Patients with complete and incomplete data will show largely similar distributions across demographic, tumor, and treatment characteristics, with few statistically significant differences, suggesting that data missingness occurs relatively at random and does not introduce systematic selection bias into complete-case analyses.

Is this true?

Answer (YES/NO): NO